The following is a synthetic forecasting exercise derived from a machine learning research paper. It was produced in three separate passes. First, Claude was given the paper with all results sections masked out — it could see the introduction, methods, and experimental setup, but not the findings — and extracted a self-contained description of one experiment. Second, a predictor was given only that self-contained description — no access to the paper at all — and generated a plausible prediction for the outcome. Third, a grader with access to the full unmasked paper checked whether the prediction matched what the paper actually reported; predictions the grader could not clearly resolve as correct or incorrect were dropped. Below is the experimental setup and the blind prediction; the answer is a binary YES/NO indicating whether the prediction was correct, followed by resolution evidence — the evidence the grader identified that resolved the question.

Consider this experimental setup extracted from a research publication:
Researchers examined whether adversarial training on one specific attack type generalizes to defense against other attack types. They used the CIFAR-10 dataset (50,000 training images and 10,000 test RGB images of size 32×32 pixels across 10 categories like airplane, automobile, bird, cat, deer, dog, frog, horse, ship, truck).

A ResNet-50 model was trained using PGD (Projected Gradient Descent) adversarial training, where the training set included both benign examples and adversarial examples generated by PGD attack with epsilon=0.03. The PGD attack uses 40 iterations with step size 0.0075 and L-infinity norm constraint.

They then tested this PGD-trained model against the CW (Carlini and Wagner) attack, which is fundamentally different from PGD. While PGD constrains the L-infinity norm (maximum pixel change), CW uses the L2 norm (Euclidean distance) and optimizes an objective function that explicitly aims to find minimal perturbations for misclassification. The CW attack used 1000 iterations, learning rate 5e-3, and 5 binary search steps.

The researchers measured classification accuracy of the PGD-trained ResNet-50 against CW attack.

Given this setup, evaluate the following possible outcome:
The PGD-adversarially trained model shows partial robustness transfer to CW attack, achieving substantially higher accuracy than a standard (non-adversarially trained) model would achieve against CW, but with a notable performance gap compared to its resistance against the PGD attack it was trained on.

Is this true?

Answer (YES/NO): NO